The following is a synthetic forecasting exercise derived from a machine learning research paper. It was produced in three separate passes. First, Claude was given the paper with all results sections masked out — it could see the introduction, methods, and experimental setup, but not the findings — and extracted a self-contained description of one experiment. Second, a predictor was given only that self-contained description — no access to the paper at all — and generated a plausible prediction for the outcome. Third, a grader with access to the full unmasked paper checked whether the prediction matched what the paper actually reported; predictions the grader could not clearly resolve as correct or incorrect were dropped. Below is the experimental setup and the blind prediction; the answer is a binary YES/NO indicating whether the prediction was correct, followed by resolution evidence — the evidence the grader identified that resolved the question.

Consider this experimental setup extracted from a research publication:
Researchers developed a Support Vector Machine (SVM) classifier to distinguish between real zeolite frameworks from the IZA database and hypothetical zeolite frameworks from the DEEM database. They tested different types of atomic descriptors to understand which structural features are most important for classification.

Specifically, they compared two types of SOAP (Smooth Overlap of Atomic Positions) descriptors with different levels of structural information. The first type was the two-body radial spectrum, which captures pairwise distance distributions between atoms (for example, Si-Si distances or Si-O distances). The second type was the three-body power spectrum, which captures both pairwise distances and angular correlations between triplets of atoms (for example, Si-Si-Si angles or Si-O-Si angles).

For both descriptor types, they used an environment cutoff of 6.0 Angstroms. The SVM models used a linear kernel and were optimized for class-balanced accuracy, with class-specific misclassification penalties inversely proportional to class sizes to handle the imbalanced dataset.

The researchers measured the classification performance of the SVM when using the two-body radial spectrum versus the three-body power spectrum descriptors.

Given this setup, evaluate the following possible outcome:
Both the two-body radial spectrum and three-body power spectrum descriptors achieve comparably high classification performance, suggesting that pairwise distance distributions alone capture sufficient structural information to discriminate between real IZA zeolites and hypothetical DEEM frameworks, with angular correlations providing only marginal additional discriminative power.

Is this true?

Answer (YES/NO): NO